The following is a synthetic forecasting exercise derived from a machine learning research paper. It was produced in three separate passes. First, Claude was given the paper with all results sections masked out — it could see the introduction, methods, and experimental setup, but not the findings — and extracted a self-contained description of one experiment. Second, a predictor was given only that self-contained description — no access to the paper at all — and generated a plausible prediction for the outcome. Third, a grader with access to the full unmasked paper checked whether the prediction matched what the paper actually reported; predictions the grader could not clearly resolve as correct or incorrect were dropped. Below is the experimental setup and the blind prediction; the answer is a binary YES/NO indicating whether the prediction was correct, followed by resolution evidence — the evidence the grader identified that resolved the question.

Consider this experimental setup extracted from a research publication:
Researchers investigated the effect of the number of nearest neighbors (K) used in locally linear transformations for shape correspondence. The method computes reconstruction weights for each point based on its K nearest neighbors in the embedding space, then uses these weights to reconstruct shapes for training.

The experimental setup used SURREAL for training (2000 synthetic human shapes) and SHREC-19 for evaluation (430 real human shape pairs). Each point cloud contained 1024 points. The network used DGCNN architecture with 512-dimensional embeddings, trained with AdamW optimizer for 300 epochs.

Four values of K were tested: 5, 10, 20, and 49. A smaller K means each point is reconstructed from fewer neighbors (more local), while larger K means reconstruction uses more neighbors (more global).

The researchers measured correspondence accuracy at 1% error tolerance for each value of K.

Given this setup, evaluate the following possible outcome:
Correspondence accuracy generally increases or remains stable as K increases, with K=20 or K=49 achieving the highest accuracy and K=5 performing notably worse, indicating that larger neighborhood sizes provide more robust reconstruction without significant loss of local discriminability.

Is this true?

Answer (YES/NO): NO